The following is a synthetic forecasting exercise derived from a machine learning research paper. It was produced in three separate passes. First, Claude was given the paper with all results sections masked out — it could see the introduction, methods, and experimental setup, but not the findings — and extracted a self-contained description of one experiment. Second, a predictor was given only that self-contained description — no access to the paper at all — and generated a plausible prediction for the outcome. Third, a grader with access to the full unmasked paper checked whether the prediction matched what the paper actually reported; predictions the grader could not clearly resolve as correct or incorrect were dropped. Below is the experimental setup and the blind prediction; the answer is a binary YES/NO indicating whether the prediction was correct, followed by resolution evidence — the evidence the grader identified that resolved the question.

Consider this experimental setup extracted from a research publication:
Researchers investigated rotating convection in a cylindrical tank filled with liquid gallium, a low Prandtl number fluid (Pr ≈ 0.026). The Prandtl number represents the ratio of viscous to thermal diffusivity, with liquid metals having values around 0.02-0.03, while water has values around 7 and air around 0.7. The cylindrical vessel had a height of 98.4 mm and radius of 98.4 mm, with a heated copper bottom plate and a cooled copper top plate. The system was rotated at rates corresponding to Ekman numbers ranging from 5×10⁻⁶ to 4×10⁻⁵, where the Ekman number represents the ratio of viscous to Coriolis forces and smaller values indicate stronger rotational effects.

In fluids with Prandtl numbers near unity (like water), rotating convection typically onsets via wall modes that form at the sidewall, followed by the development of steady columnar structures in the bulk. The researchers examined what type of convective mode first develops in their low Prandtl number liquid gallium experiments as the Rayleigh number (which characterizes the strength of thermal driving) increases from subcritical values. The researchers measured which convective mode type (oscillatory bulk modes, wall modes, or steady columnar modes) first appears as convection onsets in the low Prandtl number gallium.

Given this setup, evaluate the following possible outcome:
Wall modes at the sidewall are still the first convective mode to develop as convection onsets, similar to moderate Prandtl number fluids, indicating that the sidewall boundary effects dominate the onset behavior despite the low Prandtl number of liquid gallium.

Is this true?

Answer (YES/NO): NO